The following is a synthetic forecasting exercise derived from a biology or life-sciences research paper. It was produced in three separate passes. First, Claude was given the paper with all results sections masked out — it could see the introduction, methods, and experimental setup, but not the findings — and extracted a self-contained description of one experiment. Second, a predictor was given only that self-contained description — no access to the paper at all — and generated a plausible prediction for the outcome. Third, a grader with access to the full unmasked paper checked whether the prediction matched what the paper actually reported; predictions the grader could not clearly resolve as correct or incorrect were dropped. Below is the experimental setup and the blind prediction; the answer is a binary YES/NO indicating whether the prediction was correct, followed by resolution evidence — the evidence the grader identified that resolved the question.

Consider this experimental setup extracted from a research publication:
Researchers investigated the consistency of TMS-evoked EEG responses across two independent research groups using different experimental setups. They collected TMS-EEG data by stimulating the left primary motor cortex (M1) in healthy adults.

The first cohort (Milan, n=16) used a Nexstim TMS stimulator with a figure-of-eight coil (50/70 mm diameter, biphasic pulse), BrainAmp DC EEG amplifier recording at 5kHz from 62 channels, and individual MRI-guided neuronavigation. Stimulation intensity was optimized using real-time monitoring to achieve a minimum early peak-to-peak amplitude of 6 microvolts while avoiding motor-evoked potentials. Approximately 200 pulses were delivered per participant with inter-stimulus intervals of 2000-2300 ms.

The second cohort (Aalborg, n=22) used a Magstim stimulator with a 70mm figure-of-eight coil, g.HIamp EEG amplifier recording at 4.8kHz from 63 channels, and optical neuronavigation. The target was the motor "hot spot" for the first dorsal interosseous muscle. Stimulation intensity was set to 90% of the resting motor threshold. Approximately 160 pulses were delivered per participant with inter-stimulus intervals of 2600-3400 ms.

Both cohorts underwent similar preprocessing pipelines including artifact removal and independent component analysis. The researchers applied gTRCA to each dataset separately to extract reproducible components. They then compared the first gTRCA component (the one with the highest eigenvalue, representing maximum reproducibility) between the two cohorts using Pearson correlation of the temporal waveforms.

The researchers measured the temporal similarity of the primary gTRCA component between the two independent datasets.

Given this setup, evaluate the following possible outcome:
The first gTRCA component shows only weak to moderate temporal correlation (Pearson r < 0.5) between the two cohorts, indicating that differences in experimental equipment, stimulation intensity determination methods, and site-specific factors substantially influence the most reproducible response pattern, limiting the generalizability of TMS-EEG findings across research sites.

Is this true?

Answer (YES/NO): NO